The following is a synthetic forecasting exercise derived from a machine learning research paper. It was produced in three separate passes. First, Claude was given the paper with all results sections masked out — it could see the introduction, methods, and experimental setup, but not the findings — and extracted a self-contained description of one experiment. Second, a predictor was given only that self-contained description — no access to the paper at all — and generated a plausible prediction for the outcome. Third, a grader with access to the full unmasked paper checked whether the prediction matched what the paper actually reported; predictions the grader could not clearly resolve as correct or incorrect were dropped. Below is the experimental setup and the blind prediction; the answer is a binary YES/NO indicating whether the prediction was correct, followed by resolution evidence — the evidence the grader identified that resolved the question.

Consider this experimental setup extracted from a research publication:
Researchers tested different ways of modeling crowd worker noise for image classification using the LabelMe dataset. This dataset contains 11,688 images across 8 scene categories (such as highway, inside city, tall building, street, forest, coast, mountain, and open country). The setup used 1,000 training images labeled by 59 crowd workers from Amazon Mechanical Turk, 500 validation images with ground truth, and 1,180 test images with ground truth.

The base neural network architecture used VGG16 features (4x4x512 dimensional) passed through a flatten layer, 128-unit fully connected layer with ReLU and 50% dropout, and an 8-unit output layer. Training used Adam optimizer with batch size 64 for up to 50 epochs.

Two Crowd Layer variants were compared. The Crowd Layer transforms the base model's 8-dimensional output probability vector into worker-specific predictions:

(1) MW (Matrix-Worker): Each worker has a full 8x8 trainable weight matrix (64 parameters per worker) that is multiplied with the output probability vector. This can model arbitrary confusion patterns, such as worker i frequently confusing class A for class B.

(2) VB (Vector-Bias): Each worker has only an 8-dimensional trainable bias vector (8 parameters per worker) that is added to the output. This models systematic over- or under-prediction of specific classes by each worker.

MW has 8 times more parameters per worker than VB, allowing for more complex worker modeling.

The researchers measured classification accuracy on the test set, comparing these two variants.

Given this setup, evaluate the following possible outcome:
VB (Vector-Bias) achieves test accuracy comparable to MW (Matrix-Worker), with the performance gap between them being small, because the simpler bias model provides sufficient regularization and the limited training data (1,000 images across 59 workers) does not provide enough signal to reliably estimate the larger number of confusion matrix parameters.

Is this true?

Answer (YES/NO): YES